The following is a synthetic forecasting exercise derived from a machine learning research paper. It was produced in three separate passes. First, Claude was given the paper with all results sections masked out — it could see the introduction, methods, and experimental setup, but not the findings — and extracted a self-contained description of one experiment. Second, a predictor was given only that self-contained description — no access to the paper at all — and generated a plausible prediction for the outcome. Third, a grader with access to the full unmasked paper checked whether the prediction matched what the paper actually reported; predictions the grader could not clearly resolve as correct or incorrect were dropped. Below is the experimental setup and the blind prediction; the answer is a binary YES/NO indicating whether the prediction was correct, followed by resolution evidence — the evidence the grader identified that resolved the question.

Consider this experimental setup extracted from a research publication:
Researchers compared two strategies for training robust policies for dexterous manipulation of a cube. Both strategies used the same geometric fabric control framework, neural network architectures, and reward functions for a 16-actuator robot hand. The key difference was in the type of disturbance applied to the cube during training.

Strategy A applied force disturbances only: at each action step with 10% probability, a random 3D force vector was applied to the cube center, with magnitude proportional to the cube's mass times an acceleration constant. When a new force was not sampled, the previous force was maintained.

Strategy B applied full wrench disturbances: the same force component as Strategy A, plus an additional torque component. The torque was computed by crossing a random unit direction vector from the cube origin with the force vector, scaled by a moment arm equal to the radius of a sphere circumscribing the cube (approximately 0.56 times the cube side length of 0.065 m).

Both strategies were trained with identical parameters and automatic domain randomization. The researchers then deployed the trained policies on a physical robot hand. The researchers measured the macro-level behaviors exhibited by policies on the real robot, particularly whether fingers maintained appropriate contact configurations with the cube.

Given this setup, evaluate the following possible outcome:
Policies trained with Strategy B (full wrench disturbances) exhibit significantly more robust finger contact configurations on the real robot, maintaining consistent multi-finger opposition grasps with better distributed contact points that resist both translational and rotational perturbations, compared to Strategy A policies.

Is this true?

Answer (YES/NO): NO